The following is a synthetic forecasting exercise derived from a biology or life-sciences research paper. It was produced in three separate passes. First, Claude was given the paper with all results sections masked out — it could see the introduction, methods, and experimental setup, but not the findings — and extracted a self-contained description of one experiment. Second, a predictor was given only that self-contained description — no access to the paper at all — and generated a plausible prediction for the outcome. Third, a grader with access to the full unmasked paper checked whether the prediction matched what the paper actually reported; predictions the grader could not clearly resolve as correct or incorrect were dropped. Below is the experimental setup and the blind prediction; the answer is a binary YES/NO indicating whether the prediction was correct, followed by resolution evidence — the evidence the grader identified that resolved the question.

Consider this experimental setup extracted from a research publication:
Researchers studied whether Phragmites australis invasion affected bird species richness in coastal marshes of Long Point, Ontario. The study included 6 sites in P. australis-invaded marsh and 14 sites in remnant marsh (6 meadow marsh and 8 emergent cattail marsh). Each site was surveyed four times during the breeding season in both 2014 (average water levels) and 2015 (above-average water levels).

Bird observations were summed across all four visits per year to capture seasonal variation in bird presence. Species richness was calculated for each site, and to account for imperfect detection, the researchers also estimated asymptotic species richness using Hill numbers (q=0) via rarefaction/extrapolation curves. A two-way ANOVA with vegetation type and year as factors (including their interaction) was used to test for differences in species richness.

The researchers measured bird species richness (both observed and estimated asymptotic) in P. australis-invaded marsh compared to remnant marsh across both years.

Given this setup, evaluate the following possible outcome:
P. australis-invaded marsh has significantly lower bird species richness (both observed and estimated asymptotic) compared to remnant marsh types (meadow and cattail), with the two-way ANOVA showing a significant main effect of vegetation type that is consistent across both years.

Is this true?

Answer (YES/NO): NO